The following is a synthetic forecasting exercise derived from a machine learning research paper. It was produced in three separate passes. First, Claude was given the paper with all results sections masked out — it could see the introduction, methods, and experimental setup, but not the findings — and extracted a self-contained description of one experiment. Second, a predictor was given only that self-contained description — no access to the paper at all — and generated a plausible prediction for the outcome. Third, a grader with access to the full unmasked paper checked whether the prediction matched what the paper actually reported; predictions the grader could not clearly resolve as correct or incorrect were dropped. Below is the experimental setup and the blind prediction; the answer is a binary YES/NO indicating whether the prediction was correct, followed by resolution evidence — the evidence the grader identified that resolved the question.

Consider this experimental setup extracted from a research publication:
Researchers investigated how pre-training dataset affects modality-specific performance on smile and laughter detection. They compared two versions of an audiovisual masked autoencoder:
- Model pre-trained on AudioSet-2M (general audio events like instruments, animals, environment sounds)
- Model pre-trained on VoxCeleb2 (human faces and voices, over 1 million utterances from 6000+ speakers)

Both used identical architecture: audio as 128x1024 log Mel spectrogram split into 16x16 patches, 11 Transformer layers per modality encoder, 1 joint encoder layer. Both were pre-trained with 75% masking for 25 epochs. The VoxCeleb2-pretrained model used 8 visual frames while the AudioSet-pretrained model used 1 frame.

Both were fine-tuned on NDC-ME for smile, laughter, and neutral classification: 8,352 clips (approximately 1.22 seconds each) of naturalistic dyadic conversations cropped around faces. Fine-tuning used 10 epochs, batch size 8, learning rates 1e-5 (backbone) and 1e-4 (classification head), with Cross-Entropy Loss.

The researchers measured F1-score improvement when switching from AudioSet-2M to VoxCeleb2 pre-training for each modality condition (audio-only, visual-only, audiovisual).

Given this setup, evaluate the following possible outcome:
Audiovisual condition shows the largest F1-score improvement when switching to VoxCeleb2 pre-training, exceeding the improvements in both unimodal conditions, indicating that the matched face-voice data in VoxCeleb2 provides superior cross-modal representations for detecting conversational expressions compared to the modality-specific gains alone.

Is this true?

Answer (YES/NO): NO